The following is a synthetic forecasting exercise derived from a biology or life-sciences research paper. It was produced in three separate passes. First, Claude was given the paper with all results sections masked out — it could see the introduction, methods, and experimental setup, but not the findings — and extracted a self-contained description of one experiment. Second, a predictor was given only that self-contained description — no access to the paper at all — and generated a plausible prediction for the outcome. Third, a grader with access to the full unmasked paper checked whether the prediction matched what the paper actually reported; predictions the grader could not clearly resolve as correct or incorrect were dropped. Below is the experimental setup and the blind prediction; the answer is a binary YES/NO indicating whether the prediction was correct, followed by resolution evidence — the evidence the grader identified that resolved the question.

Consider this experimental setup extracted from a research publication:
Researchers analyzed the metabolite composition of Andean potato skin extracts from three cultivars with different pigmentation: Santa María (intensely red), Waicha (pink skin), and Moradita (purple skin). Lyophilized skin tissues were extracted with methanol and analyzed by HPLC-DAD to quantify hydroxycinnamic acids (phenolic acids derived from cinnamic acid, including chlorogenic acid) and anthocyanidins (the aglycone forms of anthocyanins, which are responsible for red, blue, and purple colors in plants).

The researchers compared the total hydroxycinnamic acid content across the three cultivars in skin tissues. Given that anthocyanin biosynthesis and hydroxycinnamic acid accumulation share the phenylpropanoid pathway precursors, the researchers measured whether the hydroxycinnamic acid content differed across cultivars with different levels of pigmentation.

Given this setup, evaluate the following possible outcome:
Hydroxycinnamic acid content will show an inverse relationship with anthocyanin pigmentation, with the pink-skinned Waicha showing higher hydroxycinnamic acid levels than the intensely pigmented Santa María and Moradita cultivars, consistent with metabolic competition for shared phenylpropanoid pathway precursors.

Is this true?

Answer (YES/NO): NO